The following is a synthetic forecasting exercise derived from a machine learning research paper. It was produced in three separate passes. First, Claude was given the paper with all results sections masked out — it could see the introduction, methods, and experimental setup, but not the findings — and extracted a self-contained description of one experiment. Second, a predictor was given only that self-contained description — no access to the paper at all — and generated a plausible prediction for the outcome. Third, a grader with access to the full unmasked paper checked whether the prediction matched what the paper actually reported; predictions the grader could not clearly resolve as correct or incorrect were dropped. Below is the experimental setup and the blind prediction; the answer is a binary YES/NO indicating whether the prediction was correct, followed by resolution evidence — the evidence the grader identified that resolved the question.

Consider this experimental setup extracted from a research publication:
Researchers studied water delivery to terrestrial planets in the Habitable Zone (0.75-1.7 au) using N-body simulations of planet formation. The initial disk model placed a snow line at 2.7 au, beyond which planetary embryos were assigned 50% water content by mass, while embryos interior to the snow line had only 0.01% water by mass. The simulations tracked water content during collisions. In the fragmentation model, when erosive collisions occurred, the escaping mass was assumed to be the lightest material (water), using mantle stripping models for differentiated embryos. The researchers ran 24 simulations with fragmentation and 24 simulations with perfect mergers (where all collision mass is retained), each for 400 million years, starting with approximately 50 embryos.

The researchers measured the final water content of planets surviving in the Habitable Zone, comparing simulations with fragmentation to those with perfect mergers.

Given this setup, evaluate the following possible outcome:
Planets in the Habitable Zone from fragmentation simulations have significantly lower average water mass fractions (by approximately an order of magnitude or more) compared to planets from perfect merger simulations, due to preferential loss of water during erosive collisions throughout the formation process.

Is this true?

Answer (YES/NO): NO